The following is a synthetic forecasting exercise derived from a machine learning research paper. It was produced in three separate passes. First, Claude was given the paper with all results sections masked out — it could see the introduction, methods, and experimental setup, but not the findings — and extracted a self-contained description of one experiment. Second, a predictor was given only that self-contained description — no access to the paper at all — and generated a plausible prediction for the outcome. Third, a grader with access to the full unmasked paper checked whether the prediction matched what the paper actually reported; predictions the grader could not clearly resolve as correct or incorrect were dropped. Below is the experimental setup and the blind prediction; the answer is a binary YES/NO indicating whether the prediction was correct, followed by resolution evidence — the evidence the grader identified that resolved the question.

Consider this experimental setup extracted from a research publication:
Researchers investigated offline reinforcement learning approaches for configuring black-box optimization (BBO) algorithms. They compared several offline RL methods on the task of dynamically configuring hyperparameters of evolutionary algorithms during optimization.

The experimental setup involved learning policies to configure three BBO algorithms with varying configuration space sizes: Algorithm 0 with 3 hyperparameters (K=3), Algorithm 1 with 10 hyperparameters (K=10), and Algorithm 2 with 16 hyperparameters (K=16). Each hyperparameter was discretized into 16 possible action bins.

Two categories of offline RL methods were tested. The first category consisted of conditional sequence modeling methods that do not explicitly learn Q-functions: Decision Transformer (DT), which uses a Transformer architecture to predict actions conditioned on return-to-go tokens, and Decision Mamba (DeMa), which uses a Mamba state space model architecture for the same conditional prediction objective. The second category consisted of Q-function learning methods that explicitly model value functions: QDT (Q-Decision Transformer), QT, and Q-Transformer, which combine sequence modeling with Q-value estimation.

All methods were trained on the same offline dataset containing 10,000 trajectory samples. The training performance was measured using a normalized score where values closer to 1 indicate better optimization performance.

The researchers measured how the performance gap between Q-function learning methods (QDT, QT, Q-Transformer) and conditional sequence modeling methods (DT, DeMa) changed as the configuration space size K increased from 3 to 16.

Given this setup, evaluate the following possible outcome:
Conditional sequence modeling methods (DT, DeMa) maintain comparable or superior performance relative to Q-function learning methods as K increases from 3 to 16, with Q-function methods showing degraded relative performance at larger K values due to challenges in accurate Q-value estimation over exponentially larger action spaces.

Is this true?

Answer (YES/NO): NO